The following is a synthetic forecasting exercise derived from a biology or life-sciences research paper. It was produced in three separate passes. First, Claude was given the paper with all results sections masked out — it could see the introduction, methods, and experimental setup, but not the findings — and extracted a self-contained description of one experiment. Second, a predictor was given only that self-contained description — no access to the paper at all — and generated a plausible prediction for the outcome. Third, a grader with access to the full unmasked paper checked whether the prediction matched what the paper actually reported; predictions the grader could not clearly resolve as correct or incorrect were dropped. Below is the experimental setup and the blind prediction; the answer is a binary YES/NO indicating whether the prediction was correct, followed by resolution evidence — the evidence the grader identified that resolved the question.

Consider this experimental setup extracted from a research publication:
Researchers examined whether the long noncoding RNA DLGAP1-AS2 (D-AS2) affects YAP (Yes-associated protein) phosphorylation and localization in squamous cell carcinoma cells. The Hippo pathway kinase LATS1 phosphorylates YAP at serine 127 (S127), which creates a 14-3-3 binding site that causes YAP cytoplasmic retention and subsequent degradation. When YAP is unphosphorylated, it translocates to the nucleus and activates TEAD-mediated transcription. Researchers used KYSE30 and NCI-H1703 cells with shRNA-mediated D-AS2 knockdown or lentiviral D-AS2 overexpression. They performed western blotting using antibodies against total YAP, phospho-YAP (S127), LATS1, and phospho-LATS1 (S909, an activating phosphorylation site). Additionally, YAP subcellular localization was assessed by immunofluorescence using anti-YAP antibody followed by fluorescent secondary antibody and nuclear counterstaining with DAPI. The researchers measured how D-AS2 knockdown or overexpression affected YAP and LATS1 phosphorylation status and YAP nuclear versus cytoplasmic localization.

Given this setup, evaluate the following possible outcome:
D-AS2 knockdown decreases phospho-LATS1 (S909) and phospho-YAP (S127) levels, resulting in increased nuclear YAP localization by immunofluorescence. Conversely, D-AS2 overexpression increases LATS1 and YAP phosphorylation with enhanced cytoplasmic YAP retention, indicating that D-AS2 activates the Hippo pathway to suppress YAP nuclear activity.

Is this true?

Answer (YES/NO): NO